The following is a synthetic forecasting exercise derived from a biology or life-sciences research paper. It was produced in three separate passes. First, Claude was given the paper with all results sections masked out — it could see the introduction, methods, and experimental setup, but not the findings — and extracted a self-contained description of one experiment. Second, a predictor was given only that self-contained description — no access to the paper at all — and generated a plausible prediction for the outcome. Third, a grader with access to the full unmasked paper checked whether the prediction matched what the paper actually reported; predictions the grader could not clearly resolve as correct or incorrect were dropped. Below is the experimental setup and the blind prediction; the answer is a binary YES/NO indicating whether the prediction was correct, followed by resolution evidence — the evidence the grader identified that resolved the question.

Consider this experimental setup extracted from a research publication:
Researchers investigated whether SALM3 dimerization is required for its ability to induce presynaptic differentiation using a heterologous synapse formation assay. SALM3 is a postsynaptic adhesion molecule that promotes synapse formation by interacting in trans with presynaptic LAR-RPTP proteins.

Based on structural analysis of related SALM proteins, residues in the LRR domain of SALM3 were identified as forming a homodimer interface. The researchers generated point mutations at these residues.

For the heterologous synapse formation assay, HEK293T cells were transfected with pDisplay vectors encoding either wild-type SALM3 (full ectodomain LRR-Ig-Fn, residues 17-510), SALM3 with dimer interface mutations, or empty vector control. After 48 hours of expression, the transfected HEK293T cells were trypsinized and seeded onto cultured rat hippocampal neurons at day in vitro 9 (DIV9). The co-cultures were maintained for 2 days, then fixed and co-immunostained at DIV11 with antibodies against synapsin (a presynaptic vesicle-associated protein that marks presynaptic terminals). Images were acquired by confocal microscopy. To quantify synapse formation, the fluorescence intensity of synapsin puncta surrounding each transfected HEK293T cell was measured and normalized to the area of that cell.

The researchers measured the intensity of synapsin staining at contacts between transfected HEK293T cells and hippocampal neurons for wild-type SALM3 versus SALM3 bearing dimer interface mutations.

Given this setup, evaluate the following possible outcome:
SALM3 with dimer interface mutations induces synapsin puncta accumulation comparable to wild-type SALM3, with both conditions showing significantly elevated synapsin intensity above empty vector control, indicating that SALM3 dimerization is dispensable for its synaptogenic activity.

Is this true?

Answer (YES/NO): NO